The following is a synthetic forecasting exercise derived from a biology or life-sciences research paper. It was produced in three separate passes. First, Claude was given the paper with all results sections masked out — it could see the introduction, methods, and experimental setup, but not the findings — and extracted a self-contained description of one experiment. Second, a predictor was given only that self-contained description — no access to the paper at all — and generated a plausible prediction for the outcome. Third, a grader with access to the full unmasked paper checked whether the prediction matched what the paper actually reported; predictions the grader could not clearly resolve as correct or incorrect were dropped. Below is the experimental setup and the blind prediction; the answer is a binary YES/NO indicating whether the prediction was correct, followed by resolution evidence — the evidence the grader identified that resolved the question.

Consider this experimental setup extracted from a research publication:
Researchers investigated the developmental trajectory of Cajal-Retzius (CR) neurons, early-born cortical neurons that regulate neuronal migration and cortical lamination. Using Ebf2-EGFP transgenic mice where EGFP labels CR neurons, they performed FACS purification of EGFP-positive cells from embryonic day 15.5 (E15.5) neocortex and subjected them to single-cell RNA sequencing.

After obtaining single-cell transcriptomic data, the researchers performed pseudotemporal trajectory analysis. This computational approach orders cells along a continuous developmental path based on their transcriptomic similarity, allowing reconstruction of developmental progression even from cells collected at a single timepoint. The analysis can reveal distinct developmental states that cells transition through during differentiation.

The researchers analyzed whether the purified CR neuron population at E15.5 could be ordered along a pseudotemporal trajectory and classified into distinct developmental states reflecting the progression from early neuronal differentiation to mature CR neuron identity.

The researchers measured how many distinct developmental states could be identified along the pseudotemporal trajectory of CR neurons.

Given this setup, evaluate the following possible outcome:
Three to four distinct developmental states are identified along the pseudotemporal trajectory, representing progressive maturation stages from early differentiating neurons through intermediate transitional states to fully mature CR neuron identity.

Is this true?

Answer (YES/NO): YES